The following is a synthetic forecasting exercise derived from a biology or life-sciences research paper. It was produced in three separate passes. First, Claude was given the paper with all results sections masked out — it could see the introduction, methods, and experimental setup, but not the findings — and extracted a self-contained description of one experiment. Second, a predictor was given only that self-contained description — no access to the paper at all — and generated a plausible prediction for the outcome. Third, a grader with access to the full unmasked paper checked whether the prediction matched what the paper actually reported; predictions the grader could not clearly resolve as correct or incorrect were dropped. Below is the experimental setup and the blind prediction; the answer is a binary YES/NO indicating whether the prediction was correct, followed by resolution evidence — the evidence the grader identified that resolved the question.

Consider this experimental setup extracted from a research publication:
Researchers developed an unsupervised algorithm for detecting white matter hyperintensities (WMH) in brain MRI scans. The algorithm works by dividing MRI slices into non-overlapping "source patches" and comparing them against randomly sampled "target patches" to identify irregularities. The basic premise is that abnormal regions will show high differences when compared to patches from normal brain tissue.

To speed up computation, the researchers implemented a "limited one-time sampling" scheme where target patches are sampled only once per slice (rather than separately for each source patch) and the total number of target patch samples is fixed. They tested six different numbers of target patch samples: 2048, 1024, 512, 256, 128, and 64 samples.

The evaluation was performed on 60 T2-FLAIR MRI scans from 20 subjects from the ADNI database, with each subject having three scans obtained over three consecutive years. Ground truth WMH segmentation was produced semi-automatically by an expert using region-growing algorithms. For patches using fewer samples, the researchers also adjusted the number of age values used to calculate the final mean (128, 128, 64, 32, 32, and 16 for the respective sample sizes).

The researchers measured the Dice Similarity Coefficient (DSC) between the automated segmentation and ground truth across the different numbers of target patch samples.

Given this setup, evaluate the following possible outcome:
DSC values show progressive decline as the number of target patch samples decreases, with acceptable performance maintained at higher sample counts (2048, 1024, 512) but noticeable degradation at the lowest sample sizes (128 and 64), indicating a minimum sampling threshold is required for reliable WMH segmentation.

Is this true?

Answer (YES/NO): NO